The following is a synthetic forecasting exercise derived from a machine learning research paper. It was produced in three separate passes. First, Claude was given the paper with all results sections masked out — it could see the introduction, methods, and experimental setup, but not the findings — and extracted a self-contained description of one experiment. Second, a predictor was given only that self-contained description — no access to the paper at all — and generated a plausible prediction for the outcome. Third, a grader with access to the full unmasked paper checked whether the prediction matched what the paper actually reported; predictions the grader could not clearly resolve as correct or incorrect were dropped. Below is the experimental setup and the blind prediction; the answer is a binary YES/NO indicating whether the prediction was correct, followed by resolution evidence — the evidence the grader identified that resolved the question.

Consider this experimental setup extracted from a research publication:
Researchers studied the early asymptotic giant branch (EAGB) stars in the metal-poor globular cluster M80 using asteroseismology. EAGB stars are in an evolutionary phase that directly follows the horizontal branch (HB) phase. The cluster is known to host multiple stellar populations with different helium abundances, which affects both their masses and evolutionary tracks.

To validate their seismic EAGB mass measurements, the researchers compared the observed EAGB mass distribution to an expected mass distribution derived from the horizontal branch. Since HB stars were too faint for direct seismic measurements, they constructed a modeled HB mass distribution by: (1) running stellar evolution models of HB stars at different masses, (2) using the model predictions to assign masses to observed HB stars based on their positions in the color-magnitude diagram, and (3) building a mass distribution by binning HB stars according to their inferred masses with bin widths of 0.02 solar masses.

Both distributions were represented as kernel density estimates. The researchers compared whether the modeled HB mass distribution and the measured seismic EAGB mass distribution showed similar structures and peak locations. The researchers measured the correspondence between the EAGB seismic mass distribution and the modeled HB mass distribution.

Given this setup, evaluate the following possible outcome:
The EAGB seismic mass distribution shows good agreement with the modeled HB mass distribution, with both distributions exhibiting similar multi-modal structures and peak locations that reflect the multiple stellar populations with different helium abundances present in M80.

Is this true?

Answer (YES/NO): YES